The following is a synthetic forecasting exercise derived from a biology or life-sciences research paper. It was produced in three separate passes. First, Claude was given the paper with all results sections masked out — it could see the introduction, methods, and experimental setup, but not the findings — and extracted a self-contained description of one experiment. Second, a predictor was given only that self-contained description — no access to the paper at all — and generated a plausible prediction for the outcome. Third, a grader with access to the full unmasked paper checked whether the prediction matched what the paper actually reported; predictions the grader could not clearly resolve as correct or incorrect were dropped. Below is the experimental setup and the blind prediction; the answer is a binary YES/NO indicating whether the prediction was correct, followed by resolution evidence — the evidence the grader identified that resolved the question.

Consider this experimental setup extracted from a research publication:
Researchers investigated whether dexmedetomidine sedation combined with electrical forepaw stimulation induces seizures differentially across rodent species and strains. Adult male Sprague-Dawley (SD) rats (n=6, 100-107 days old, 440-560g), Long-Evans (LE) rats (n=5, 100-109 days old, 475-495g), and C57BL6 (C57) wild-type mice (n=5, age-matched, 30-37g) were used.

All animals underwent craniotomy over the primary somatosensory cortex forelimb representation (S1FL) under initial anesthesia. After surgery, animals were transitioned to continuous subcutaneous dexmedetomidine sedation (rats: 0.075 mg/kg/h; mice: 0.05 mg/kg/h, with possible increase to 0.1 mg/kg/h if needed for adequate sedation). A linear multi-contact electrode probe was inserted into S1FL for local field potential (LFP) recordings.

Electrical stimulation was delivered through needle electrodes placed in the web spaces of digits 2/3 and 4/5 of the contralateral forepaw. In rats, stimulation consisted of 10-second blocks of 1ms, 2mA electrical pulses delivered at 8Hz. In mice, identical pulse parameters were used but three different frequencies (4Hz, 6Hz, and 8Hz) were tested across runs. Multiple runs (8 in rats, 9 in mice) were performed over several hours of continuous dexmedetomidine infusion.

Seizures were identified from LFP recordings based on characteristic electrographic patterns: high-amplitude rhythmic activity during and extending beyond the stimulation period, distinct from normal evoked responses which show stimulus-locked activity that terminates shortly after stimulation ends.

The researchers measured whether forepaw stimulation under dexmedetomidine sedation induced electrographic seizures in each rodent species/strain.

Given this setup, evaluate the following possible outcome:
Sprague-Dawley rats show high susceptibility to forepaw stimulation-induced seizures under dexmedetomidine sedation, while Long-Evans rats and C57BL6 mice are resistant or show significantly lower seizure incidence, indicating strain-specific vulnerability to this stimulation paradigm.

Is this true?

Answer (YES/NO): NO